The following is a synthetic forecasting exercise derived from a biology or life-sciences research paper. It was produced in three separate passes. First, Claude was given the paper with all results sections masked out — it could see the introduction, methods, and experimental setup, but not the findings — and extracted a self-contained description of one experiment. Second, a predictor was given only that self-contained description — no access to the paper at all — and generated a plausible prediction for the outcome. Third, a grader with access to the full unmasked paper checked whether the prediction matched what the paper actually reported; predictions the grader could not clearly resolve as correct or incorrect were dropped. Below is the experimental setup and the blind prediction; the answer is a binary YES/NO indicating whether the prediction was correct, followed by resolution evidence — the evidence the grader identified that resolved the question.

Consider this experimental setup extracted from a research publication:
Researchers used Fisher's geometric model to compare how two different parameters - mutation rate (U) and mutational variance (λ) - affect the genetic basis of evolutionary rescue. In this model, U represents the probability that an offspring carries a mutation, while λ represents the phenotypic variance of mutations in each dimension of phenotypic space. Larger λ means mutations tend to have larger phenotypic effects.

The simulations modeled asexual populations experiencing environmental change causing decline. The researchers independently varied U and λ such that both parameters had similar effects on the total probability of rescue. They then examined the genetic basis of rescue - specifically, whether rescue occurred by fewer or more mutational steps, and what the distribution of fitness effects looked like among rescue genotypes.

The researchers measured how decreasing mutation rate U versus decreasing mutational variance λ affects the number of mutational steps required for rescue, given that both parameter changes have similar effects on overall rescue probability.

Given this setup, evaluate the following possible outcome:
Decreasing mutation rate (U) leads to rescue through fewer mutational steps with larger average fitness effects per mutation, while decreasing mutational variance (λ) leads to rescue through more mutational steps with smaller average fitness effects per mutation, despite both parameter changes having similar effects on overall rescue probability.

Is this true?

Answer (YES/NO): NO